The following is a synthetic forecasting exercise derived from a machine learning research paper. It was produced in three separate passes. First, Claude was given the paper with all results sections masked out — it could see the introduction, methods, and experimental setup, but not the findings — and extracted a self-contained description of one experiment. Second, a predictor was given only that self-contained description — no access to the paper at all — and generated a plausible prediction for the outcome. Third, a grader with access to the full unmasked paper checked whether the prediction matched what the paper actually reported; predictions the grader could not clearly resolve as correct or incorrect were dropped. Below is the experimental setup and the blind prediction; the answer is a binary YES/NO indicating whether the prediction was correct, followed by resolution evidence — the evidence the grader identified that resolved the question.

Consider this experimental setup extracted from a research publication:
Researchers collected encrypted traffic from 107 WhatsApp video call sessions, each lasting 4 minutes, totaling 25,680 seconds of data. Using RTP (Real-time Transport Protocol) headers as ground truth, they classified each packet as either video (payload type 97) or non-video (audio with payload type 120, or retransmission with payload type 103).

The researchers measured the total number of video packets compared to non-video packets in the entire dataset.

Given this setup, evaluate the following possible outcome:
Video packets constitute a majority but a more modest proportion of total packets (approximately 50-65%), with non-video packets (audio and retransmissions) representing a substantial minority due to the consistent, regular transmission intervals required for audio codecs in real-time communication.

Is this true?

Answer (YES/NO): NO